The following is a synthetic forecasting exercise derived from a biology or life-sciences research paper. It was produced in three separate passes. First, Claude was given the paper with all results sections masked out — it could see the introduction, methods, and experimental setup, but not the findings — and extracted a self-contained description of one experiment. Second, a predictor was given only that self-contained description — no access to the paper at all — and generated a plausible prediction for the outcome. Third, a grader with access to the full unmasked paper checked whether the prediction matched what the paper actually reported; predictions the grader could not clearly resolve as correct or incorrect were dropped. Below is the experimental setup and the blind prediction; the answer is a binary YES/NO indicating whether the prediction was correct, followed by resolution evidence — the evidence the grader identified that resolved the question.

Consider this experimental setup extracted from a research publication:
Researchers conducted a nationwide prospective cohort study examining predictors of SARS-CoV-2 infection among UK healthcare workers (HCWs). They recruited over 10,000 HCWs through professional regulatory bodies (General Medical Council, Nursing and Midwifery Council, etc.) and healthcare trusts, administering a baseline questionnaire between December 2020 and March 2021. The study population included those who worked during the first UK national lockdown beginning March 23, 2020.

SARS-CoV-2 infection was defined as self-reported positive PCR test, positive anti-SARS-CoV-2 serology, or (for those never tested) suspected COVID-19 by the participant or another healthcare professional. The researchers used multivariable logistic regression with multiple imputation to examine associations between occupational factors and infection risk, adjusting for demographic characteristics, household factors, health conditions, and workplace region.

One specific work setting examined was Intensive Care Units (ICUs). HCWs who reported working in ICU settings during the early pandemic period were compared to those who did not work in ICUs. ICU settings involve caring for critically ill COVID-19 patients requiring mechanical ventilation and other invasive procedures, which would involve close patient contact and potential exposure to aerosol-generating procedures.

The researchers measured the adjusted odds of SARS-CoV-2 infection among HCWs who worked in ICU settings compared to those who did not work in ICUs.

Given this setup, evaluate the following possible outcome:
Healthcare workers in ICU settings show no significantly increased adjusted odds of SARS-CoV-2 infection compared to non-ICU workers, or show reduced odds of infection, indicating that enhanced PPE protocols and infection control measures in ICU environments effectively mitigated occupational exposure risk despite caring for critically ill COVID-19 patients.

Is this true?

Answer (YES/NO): YES